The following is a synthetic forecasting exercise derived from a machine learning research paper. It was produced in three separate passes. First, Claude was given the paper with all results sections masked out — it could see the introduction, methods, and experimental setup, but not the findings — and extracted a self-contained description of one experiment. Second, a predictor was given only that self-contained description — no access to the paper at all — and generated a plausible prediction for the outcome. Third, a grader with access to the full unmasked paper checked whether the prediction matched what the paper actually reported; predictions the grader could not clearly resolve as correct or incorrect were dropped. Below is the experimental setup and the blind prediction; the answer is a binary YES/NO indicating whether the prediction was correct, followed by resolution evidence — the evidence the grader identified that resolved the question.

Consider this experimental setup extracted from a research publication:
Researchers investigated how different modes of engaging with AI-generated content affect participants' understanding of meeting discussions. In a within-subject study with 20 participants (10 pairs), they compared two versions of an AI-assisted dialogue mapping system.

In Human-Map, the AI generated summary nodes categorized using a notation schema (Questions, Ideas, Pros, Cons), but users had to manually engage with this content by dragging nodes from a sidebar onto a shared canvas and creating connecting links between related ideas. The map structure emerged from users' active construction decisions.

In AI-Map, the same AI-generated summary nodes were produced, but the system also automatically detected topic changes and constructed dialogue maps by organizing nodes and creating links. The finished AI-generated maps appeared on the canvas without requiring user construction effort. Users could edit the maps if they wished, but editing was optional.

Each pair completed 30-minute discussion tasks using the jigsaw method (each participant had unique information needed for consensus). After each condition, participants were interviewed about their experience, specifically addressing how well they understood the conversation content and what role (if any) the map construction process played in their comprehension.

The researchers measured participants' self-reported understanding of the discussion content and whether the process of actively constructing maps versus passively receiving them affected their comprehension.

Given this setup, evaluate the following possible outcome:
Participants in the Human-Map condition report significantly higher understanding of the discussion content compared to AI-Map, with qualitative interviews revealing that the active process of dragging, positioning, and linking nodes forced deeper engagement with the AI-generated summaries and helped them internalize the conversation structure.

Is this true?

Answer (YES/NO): YES